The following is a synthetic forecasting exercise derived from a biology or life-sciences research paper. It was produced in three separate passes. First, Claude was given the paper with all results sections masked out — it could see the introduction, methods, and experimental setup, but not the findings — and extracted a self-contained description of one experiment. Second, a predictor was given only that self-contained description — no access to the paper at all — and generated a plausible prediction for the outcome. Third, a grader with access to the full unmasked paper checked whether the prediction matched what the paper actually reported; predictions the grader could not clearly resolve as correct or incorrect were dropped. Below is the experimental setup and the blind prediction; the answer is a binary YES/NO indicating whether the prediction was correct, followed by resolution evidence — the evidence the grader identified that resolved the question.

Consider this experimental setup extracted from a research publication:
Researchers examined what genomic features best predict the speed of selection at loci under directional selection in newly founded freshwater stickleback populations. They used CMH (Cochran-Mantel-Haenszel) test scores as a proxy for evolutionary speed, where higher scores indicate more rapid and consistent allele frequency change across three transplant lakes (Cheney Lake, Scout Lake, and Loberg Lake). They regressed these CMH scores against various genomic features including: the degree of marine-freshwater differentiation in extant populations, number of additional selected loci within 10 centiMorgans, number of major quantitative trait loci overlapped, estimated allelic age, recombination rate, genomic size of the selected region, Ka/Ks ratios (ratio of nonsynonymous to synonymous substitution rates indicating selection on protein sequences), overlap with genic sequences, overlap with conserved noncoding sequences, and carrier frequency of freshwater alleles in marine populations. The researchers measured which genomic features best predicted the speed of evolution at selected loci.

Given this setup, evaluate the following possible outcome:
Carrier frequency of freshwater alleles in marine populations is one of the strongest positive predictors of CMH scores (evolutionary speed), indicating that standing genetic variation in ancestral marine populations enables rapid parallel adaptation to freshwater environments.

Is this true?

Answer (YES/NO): NO